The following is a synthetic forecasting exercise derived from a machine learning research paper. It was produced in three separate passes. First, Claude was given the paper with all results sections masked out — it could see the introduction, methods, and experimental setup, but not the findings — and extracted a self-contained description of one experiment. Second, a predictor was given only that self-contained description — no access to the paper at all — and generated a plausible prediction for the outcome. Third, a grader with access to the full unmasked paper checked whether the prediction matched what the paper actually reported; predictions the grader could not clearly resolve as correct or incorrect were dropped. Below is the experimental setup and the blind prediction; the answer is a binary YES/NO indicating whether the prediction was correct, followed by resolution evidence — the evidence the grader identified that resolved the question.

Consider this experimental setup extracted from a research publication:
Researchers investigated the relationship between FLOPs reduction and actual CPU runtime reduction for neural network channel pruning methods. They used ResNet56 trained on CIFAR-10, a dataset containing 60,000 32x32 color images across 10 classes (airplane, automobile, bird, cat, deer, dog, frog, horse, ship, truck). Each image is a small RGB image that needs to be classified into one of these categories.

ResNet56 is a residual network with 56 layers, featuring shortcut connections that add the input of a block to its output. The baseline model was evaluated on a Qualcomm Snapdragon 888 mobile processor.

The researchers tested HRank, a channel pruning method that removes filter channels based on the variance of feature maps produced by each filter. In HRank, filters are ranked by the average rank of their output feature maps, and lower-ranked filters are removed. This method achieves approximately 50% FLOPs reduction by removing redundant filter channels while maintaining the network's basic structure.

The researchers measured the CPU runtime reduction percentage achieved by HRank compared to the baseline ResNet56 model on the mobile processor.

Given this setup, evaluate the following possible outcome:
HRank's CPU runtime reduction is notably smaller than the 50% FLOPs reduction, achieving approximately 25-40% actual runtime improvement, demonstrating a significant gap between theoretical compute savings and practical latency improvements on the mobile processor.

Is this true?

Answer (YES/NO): NO